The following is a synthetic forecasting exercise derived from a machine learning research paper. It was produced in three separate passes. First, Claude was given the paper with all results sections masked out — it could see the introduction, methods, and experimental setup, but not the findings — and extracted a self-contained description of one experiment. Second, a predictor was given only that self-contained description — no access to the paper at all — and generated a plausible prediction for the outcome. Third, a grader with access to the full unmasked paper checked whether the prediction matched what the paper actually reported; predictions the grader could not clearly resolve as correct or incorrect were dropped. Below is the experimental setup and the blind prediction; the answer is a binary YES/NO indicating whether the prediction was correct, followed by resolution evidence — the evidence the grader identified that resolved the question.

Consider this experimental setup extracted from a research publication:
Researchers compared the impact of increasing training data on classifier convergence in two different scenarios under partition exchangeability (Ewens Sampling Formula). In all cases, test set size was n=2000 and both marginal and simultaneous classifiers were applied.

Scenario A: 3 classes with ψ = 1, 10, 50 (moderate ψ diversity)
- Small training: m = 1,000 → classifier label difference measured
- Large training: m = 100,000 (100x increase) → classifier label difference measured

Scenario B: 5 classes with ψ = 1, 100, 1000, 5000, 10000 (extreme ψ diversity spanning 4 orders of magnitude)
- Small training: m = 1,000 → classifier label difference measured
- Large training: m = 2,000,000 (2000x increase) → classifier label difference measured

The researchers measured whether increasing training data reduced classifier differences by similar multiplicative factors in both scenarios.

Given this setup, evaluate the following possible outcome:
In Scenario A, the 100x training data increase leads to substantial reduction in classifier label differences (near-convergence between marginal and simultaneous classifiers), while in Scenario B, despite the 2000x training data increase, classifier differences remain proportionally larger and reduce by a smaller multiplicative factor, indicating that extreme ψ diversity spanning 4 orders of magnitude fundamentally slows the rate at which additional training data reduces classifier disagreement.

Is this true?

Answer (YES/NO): YES